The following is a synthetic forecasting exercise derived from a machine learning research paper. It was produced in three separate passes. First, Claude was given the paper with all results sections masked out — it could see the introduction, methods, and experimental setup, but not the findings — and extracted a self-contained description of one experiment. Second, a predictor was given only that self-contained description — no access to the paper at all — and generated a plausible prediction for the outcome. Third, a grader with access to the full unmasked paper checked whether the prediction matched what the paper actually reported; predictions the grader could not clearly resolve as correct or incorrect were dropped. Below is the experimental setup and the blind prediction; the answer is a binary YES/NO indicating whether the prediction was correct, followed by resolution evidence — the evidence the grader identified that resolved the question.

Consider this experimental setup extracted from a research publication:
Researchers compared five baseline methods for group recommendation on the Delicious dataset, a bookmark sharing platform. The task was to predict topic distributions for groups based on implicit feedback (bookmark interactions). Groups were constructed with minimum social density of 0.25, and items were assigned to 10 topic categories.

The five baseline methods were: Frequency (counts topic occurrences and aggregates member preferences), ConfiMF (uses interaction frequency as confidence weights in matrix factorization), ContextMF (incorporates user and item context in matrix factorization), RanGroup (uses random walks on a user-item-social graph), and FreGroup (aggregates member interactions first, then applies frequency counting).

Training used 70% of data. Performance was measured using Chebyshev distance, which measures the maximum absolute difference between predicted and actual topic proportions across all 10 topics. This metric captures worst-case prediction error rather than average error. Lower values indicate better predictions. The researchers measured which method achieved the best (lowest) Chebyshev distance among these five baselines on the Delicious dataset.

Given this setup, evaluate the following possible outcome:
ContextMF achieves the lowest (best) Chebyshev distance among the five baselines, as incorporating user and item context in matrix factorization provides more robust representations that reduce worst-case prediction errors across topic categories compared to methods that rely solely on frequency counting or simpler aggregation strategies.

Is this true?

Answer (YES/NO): NO